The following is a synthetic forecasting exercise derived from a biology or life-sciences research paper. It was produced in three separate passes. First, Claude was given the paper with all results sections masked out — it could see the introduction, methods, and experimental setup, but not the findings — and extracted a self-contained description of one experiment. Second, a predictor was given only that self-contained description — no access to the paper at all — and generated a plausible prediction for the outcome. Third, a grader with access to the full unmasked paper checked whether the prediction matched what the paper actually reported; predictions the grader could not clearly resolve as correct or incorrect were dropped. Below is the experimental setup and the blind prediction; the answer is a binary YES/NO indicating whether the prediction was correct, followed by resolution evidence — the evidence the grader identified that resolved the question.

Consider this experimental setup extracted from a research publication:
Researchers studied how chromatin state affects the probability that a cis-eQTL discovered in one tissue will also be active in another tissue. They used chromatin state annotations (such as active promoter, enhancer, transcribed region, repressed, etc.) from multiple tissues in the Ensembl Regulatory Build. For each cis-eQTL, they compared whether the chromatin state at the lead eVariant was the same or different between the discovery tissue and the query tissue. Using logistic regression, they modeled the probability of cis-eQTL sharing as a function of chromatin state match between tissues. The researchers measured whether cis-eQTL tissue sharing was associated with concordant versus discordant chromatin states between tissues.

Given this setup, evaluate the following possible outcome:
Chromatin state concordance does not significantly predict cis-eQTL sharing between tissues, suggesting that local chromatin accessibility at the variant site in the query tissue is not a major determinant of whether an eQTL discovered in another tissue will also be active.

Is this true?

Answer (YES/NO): NO